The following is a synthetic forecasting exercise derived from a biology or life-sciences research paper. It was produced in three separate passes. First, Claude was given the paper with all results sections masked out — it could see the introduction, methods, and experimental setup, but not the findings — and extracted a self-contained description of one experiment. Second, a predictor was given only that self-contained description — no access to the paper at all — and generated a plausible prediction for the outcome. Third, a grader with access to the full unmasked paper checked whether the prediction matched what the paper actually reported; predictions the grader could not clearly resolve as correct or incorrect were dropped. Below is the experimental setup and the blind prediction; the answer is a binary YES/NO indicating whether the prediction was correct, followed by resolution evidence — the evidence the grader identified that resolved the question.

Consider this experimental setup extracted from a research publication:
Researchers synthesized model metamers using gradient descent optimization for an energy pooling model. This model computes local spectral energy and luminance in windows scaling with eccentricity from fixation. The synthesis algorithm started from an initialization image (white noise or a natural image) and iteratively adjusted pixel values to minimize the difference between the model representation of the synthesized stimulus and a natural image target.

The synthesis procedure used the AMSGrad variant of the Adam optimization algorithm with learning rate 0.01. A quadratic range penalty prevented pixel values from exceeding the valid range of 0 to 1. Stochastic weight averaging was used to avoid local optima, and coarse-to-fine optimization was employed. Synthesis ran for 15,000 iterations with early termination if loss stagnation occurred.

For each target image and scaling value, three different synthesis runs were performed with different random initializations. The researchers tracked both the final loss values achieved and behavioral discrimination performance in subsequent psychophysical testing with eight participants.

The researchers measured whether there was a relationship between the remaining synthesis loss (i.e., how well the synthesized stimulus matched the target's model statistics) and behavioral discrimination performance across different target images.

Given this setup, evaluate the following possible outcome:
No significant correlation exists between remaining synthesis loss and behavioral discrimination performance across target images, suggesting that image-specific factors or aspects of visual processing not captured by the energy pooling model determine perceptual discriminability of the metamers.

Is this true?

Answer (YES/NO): YES